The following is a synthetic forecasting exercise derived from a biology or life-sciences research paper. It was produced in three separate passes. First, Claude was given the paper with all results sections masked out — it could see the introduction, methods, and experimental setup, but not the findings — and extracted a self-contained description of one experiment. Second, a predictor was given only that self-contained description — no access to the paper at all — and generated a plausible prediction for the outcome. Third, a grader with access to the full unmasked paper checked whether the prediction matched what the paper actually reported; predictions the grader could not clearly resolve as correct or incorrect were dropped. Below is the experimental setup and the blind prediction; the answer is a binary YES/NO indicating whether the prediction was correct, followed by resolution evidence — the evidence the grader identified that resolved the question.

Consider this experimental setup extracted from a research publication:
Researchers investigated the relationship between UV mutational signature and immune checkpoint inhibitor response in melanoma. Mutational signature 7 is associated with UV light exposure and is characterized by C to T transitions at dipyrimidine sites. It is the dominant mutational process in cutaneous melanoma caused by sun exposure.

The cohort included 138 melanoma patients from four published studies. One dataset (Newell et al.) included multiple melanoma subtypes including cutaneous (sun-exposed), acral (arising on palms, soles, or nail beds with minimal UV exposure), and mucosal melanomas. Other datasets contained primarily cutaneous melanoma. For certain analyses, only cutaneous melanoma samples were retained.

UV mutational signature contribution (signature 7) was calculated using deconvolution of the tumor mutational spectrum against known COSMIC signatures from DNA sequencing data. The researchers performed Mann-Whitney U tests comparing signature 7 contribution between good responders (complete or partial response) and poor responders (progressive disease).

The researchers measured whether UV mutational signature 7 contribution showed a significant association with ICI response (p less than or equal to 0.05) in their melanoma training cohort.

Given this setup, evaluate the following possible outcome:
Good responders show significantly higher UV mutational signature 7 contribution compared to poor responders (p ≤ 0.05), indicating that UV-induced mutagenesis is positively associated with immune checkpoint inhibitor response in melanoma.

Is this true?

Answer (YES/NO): YES